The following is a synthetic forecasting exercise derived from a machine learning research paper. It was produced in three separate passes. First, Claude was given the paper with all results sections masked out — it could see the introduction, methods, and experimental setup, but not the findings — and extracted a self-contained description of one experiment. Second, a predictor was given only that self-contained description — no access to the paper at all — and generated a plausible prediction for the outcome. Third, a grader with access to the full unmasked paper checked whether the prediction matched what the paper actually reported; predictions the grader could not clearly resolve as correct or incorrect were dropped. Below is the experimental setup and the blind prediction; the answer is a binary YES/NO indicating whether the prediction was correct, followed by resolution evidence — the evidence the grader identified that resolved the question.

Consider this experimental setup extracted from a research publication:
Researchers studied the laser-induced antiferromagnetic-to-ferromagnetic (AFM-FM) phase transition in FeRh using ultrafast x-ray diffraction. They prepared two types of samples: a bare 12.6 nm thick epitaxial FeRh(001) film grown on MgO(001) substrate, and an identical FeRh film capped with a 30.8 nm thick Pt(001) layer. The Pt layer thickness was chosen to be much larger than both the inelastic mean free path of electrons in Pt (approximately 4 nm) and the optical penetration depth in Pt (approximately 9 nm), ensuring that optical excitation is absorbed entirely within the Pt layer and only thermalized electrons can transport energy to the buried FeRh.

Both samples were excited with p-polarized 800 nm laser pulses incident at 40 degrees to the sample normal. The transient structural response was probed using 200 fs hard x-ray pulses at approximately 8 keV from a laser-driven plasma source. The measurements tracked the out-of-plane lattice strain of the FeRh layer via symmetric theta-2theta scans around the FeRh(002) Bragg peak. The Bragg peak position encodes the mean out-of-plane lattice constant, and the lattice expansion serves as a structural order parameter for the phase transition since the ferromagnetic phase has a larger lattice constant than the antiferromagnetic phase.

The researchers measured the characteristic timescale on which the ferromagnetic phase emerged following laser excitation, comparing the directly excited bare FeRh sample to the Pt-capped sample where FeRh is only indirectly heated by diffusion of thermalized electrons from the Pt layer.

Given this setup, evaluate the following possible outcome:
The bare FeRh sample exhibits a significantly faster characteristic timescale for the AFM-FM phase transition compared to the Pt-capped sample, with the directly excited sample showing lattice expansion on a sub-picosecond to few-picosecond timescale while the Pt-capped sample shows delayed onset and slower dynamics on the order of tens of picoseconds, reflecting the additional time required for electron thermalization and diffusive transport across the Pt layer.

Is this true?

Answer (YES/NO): NO